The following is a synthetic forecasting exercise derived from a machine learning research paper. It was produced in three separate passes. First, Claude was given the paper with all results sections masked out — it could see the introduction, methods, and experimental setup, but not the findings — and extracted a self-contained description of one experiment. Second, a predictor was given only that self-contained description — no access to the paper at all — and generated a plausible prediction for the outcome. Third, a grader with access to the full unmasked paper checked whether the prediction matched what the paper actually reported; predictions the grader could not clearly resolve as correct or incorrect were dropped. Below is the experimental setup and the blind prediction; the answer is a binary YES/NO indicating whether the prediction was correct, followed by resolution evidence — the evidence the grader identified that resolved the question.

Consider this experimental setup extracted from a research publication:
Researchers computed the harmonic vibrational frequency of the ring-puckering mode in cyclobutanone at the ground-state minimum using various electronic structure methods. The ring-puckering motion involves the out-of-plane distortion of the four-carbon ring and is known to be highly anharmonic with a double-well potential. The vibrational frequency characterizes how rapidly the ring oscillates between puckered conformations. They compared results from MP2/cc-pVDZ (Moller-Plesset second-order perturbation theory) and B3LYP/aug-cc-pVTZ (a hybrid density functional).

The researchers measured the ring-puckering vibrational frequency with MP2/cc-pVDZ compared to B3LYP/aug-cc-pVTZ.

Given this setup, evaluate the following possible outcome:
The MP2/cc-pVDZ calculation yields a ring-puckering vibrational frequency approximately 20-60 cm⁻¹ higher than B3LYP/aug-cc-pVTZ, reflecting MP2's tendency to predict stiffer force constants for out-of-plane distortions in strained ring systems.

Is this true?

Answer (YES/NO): NO